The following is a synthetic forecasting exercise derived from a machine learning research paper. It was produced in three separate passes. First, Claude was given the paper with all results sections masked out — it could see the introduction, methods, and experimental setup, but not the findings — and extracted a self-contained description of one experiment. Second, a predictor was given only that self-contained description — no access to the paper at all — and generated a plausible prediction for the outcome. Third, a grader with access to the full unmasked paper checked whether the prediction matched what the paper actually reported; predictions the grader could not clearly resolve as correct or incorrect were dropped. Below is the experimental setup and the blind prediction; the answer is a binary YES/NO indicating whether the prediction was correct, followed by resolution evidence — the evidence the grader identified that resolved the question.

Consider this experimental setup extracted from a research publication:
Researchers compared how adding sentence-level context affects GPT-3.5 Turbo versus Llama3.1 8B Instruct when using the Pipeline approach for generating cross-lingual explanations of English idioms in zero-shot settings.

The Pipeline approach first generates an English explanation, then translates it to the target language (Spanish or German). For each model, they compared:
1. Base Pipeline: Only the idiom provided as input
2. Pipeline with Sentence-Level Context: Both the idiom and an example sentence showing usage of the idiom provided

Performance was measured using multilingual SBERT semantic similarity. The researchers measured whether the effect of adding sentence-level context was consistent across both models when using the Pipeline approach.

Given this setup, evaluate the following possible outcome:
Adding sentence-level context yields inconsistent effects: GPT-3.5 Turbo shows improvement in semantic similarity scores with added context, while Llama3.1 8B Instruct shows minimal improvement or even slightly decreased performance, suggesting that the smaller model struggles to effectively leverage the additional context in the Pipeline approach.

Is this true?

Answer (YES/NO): NO